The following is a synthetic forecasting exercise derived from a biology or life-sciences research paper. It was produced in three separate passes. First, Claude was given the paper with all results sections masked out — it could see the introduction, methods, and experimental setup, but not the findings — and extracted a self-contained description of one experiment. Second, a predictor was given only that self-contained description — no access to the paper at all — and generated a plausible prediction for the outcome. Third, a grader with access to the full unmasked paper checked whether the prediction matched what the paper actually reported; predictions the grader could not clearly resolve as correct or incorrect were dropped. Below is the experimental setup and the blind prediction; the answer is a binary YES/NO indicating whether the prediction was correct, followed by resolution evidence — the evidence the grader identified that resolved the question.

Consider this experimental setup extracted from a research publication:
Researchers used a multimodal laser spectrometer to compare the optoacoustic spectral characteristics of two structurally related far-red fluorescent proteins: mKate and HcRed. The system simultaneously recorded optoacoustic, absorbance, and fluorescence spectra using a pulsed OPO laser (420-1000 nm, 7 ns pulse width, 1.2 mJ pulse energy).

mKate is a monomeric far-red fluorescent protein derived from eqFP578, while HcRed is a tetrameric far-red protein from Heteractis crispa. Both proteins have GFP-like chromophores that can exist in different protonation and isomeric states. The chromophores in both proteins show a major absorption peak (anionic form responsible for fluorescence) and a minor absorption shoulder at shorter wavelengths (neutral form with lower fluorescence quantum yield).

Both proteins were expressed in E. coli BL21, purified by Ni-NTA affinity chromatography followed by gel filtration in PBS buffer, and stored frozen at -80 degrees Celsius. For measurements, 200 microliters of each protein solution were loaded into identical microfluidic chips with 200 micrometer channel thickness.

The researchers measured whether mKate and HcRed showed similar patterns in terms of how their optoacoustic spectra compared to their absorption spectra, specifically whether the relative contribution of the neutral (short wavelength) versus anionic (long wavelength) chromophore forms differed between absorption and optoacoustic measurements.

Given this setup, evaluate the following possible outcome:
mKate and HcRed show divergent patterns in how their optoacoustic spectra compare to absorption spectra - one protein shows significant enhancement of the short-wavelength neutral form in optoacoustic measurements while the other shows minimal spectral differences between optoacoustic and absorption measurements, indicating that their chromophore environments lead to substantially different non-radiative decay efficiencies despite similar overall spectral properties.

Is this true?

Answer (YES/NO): NO